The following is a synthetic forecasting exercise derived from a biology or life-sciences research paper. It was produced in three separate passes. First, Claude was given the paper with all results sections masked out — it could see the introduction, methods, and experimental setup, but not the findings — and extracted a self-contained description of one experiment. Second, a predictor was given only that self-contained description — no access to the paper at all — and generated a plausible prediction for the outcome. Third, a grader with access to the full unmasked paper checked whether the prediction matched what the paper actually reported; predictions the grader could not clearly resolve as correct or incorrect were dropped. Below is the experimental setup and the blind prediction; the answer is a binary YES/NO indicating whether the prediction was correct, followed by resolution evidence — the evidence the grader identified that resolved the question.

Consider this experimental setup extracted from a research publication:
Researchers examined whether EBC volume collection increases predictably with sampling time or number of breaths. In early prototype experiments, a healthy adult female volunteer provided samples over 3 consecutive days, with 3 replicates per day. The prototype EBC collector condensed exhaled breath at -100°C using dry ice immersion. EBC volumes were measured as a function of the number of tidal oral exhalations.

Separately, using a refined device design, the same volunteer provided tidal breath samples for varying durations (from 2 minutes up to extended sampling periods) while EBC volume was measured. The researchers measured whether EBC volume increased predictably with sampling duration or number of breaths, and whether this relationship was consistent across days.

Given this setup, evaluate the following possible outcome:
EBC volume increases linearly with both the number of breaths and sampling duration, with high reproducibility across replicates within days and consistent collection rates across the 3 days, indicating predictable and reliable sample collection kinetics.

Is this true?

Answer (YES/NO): YES